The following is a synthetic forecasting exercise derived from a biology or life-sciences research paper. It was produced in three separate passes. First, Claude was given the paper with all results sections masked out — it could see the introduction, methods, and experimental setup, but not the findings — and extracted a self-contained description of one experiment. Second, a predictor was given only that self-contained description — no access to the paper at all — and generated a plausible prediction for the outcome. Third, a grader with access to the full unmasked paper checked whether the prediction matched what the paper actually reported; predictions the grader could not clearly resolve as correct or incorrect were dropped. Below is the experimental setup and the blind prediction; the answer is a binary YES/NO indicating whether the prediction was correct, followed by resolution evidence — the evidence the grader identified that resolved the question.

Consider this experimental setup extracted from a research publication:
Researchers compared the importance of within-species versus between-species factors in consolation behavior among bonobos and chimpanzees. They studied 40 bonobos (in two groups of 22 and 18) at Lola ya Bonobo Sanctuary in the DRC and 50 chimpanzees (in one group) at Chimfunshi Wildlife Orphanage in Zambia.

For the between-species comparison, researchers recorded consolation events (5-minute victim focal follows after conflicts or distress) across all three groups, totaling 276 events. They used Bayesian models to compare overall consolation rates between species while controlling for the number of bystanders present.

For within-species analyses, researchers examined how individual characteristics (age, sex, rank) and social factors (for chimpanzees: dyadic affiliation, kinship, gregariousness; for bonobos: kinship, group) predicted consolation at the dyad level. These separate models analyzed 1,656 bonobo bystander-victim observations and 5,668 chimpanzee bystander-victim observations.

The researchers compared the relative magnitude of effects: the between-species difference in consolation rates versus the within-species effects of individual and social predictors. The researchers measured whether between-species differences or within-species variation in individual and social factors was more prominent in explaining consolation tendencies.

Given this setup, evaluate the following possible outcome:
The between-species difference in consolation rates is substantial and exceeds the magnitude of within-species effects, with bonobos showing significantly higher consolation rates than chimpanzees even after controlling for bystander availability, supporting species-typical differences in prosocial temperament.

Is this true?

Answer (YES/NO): NO